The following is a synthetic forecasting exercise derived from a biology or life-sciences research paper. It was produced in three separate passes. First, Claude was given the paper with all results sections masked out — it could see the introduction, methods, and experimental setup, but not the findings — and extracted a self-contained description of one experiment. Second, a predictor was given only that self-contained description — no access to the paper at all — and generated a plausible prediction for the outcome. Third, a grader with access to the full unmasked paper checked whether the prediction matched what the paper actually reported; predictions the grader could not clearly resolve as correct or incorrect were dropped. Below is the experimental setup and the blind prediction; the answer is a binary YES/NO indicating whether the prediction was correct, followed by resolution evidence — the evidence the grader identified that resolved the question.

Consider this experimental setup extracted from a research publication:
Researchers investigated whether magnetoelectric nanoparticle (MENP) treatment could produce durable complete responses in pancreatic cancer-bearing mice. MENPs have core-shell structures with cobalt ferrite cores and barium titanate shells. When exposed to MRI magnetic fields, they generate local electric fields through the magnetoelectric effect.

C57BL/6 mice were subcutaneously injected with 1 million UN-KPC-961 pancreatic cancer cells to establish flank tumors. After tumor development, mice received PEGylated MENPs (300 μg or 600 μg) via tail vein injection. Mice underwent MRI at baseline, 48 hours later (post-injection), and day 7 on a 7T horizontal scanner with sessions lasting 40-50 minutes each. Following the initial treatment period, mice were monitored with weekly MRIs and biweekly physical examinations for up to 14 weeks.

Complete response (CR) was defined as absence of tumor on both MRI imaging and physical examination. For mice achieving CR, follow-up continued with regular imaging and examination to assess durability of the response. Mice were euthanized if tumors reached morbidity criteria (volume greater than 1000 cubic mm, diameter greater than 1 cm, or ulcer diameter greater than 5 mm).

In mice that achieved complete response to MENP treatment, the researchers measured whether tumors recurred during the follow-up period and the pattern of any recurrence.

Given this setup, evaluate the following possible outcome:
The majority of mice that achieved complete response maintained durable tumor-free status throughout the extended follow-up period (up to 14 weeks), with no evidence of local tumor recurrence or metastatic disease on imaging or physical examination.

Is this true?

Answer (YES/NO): YES